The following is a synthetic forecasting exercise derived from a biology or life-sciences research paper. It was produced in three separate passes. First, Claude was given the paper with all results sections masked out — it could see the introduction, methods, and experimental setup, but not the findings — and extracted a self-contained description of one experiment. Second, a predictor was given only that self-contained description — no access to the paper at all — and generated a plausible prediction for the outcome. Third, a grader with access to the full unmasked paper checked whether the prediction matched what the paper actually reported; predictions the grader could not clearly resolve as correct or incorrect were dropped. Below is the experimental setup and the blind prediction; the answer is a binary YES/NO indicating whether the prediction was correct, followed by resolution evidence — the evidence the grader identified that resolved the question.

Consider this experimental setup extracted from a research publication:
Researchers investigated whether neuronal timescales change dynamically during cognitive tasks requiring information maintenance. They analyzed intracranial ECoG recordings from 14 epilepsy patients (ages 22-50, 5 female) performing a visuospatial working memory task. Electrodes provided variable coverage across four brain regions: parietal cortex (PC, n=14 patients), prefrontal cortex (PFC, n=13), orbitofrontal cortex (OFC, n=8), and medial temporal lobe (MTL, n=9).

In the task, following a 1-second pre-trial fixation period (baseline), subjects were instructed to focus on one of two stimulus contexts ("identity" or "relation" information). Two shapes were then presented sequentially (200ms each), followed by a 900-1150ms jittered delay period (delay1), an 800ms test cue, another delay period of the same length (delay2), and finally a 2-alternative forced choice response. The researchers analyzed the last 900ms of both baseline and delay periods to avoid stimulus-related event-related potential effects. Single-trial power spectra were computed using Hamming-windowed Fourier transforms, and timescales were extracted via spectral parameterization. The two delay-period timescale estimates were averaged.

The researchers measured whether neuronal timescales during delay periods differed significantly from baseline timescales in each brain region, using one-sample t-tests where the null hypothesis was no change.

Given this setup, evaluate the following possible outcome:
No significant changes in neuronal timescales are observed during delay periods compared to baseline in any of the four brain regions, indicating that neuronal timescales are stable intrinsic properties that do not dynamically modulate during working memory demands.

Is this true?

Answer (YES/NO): NO